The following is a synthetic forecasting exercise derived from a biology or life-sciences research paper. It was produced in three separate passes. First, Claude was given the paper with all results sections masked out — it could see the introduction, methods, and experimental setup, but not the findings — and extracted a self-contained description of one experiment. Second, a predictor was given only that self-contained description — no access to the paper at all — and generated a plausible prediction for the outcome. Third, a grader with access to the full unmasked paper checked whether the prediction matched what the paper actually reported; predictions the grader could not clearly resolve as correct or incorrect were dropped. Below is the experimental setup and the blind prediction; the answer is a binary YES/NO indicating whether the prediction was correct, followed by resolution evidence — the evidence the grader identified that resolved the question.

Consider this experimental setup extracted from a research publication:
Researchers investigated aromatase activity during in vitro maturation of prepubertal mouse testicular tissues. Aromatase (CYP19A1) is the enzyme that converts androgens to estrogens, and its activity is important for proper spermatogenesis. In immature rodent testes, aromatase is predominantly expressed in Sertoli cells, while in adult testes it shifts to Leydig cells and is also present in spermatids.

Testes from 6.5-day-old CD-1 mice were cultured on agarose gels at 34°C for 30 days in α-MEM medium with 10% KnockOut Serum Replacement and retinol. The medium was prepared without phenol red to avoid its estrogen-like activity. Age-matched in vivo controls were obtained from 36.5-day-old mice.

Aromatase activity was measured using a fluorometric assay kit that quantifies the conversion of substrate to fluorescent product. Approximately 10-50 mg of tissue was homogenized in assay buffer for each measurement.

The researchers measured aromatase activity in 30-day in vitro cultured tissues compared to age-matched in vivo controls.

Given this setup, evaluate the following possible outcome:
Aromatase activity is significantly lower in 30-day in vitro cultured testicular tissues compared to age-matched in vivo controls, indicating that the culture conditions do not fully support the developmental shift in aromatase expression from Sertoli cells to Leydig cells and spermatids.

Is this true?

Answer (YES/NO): YES